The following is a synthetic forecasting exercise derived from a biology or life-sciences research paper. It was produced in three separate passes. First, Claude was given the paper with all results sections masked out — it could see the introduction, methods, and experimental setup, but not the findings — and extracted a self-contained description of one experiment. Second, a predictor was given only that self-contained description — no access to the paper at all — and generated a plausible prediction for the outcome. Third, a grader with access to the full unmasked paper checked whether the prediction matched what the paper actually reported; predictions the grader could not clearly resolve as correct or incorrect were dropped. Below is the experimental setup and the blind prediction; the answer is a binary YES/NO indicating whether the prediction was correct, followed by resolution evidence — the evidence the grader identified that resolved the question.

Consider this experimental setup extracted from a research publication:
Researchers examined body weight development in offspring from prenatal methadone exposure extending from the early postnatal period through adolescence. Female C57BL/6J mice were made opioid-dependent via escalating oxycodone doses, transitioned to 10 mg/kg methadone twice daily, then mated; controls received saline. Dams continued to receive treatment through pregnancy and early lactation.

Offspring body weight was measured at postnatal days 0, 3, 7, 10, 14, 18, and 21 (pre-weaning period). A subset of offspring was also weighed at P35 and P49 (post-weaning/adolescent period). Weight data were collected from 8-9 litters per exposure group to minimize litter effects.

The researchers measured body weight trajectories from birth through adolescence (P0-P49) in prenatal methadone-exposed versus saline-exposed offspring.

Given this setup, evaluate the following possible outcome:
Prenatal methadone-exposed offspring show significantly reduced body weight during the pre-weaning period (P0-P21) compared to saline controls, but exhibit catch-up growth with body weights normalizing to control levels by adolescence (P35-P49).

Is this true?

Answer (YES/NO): NO